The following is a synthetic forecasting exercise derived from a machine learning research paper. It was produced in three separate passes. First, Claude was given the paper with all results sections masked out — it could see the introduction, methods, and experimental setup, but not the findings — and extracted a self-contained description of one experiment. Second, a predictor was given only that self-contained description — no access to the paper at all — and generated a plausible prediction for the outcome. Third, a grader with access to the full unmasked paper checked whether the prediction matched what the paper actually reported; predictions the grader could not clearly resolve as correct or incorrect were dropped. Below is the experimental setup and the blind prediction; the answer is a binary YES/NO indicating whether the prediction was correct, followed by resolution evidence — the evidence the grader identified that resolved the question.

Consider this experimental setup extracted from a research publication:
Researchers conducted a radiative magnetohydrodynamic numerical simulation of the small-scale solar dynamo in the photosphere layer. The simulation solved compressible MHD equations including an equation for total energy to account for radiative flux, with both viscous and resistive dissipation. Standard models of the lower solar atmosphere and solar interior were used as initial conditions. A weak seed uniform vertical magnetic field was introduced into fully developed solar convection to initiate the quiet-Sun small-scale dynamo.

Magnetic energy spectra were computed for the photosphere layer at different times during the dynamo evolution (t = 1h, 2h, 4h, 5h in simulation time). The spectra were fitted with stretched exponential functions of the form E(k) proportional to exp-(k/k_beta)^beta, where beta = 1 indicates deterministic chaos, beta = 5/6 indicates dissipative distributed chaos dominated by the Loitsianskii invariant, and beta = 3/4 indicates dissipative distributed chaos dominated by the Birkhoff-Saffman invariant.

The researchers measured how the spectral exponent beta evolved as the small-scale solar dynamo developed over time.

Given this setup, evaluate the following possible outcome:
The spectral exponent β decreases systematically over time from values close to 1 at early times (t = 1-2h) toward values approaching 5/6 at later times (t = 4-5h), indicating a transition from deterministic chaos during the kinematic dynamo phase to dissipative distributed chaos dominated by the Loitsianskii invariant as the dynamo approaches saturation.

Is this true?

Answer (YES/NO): NO